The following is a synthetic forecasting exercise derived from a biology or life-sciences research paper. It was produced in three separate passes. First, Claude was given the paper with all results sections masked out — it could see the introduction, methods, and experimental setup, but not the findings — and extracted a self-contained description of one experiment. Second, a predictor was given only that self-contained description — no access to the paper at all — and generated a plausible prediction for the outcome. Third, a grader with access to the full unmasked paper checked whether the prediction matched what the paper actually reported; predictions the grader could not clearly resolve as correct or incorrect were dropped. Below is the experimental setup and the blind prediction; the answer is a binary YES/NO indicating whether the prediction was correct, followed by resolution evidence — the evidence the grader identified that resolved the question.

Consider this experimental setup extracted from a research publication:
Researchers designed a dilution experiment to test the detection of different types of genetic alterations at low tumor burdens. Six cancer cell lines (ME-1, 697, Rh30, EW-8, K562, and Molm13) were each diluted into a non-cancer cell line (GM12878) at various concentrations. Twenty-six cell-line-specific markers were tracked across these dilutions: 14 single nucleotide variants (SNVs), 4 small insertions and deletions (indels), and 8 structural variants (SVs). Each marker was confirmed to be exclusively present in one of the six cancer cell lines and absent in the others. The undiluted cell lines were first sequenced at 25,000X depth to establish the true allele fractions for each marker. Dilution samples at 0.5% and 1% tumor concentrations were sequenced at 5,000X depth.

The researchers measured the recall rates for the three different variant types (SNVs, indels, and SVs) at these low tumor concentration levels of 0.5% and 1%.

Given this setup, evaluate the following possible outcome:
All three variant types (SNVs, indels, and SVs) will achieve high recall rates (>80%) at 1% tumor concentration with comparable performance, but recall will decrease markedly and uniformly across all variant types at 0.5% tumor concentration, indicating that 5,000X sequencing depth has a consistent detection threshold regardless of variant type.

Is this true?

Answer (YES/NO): NO